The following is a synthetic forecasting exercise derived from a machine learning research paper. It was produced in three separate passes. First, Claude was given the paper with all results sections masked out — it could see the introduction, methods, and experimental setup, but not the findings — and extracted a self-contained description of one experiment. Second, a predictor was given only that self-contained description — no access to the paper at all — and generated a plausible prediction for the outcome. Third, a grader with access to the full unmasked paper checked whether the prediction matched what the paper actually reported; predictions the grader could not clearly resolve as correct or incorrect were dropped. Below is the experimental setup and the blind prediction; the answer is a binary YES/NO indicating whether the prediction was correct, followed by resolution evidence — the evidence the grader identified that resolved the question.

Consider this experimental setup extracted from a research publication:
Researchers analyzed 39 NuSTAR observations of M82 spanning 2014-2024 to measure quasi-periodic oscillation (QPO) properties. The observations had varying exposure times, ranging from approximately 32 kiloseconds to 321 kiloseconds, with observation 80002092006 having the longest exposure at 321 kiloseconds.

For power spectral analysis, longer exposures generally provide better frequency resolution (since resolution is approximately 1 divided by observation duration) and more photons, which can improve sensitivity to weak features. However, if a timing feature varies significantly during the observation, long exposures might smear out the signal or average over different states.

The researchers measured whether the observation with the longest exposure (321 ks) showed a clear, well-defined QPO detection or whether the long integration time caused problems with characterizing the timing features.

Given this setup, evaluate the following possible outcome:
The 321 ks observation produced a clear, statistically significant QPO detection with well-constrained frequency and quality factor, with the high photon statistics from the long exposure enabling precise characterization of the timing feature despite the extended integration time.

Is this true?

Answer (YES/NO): NO